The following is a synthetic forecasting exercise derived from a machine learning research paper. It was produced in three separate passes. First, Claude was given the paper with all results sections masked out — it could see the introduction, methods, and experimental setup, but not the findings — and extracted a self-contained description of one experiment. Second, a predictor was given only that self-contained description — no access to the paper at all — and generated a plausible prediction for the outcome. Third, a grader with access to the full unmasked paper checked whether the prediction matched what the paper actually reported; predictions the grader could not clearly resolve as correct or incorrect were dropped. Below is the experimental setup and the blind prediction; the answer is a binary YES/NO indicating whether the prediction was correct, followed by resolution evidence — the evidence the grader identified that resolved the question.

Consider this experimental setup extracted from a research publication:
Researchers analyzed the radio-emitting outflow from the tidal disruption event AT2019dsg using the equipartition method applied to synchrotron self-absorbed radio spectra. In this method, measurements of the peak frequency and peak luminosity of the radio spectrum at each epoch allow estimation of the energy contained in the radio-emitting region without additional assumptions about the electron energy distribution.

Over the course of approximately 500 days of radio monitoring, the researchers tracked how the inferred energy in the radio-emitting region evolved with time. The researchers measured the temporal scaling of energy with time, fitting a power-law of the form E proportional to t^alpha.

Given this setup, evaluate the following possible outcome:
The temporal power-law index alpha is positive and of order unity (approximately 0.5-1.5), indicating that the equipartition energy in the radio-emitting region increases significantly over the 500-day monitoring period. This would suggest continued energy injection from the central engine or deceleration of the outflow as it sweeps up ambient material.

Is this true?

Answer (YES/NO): YES